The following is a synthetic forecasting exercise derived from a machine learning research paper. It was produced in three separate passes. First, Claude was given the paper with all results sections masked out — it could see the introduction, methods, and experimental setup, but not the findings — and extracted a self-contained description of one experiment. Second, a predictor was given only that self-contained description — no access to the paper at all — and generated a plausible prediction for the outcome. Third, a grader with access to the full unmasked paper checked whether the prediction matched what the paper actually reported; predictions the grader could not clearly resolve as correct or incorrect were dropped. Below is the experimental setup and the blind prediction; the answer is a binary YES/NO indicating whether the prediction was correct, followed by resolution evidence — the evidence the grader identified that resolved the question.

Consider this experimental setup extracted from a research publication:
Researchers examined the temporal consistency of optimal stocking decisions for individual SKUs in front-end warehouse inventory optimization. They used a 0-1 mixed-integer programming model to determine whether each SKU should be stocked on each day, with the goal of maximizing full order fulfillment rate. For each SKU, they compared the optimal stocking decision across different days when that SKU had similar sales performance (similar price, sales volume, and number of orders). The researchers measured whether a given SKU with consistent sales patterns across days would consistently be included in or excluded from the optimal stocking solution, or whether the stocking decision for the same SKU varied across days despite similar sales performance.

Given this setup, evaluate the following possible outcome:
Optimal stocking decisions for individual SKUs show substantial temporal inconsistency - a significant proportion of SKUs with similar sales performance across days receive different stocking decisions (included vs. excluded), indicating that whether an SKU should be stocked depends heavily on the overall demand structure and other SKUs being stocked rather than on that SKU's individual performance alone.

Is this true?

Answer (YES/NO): YES